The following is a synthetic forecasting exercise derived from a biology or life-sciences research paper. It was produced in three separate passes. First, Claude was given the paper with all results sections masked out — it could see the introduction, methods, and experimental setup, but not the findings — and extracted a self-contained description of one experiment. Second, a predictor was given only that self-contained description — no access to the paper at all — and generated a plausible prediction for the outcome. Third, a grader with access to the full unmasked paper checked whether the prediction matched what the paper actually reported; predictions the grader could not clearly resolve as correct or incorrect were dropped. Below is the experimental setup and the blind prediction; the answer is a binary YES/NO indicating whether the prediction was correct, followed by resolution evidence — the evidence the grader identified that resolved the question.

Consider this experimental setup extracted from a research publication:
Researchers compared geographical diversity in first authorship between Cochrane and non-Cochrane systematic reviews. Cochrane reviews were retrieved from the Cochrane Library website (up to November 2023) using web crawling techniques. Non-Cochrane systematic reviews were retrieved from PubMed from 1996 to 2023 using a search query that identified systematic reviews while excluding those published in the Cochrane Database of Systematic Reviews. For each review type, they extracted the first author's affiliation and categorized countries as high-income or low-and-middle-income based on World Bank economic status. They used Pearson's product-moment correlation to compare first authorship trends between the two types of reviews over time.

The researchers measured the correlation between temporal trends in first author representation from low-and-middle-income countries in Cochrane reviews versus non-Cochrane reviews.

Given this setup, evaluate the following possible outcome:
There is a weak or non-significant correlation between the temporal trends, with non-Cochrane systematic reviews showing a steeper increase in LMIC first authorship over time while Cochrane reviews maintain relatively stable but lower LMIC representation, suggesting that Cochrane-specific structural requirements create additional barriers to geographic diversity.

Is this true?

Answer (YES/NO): YES